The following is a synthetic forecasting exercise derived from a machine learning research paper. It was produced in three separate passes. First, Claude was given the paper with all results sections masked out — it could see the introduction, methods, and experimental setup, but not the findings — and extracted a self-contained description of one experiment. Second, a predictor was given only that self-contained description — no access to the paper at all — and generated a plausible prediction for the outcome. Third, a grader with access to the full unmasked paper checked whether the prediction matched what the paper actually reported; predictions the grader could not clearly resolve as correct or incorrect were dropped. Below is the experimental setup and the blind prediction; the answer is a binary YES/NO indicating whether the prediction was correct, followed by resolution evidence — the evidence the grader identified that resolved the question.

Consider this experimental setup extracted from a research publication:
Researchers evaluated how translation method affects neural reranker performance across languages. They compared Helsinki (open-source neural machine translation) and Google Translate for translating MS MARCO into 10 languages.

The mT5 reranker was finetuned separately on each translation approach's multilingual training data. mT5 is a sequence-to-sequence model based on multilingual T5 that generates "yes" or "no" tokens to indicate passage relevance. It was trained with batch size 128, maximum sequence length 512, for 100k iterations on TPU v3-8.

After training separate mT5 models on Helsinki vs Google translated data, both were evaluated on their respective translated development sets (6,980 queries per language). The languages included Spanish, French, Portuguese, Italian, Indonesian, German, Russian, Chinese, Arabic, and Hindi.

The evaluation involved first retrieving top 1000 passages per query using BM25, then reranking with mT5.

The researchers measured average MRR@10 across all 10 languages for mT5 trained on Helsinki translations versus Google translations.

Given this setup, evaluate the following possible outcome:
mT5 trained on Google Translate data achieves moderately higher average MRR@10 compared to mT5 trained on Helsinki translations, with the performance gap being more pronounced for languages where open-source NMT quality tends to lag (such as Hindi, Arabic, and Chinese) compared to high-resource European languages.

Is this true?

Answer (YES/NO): YES